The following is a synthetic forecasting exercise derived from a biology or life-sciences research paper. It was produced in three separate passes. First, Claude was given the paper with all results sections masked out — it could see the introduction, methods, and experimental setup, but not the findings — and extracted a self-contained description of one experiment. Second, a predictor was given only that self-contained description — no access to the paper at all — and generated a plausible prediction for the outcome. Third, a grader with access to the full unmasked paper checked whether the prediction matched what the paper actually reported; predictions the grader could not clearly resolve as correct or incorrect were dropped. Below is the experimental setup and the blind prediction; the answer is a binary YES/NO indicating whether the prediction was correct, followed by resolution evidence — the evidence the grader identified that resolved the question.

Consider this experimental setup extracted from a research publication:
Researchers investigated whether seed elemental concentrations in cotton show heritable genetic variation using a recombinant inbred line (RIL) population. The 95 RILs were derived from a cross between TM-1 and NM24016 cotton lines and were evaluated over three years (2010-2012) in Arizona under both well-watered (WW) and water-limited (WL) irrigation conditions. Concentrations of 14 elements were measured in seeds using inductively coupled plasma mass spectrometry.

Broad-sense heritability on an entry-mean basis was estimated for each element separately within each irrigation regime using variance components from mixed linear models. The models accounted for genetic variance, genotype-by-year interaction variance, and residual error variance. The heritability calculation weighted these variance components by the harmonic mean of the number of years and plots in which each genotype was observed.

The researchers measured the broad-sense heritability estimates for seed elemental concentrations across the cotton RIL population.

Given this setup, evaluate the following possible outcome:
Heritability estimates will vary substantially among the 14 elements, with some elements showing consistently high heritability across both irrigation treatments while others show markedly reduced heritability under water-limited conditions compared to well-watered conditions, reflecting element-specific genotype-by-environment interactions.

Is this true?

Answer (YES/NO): NO